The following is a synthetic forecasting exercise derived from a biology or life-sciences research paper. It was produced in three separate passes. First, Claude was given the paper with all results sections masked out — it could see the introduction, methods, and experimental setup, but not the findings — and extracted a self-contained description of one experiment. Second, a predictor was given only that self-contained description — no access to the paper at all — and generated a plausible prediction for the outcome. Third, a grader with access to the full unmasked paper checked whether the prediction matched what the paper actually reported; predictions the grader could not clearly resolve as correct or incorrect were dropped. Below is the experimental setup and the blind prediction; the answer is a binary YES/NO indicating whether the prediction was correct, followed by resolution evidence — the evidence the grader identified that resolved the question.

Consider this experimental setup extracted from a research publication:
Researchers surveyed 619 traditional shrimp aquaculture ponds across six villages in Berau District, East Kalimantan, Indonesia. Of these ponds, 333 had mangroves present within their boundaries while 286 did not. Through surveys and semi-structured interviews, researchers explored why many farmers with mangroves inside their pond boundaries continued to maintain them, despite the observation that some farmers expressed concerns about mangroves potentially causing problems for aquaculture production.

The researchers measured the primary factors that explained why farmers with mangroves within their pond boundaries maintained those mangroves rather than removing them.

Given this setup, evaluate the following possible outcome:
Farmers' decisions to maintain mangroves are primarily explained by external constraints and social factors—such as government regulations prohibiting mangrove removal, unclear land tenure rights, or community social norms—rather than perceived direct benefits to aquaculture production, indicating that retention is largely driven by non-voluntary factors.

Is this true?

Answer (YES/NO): NO